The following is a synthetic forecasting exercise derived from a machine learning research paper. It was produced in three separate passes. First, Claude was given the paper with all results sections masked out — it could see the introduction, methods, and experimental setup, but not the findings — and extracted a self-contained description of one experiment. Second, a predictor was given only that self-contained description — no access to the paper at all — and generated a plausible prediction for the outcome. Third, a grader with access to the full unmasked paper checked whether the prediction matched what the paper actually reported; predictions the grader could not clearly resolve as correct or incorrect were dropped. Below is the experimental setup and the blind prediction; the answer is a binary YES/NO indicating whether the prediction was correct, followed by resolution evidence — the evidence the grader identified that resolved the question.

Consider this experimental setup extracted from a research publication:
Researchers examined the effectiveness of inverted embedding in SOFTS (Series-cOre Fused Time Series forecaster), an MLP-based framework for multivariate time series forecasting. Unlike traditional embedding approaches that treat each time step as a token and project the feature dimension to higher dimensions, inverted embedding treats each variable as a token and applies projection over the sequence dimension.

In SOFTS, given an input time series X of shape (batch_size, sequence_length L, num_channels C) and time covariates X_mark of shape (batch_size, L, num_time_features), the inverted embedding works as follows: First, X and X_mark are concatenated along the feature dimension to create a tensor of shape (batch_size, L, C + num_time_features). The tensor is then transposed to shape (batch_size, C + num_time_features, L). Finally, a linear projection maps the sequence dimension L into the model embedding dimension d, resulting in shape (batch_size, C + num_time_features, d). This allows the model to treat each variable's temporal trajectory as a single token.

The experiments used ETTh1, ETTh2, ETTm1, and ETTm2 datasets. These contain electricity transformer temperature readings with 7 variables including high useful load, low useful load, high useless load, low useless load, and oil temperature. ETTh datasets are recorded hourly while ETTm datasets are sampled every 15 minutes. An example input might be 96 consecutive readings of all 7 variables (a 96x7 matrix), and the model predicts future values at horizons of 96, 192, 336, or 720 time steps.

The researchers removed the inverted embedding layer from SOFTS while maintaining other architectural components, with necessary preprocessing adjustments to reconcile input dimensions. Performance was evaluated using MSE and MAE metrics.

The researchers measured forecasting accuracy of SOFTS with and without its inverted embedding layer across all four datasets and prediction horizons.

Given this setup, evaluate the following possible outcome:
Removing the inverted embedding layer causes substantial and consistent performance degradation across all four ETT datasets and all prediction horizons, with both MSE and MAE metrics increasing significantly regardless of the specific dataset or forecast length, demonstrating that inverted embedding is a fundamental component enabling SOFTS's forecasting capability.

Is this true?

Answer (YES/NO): NO